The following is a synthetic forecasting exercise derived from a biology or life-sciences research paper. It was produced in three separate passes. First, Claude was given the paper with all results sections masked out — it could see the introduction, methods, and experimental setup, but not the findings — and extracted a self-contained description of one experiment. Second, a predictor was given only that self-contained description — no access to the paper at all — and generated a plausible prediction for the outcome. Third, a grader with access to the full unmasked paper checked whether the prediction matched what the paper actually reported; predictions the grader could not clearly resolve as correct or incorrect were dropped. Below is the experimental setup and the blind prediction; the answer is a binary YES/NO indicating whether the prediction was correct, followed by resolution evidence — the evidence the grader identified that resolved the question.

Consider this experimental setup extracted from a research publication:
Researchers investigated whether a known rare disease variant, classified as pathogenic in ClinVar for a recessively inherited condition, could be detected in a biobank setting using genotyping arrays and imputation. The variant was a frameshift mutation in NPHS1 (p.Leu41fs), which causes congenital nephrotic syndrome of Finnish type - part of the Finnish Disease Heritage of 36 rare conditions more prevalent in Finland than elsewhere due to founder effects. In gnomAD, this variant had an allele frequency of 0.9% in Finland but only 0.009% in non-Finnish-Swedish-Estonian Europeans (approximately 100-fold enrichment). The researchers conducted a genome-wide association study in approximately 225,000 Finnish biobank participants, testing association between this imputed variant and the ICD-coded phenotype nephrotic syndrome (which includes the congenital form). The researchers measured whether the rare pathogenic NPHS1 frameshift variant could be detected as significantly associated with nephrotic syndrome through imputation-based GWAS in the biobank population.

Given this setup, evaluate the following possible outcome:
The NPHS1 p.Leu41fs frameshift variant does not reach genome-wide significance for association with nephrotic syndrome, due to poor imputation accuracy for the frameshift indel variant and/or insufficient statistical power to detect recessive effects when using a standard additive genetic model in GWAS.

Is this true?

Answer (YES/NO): NO